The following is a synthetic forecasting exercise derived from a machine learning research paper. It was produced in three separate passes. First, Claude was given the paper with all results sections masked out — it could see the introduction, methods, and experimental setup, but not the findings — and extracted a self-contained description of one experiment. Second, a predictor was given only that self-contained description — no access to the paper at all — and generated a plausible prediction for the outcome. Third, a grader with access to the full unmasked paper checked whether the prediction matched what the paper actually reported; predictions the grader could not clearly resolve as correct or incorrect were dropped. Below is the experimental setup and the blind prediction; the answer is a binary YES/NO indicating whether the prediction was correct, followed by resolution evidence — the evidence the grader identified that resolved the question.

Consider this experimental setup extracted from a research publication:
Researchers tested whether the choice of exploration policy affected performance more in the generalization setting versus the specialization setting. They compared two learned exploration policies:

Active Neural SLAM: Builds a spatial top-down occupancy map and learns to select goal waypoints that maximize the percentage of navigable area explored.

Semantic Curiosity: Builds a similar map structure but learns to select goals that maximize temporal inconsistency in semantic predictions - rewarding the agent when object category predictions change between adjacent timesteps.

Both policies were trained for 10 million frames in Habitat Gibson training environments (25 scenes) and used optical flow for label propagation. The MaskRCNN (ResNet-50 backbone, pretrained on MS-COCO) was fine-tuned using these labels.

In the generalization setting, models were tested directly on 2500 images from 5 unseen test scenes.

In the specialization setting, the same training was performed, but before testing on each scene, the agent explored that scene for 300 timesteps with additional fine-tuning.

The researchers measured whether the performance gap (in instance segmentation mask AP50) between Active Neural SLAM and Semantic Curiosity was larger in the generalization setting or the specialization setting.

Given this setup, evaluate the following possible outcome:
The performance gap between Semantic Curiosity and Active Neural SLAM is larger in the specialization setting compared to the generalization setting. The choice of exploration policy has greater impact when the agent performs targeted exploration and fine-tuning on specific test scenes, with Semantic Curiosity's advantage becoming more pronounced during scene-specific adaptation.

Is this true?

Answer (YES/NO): NO